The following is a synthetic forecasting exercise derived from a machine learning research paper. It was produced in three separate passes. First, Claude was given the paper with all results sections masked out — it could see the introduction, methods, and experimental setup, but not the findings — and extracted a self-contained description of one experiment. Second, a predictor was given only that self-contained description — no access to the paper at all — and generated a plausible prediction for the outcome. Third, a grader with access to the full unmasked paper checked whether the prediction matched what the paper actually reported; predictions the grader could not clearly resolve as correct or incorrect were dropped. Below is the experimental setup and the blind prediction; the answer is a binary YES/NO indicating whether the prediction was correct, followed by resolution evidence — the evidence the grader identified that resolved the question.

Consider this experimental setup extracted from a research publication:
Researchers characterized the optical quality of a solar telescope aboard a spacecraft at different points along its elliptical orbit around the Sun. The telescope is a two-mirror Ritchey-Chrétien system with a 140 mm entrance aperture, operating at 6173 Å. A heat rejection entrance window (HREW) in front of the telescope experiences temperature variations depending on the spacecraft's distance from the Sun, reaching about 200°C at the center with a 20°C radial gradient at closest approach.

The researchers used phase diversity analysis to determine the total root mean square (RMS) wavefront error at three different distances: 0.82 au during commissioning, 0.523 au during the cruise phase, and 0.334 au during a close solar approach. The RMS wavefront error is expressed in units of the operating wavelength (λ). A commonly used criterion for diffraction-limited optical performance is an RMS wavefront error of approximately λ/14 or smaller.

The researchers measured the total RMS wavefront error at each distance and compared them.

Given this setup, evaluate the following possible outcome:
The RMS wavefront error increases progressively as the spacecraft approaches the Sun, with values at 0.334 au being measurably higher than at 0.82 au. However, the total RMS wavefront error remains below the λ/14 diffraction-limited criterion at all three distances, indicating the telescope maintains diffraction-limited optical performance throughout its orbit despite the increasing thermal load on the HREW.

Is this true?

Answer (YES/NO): NO